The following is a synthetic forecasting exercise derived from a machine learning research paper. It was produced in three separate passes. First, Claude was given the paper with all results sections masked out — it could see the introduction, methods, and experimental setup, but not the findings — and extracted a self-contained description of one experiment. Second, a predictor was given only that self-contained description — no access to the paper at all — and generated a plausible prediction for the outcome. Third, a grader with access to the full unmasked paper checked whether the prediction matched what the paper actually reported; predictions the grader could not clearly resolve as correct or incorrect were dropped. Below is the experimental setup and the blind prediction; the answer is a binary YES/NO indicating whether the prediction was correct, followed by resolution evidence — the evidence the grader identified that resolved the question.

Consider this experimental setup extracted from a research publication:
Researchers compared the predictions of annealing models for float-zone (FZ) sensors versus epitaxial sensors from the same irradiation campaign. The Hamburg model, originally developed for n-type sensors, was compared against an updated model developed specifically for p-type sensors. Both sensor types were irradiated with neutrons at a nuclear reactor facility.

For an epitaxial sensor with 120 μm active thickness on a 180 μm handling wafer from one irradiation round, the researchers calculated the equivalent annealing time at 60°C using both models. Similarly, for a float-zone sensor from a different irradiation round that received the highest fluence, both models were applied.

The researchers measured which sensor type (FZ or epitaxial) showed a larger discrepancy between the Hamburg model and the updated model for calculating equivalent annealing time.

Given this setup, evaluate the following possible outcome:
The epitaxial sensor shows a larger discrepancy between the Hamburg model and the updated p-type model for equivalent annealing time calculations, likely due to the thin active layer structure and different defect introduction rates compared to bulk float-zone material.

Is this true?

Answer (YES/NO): NO